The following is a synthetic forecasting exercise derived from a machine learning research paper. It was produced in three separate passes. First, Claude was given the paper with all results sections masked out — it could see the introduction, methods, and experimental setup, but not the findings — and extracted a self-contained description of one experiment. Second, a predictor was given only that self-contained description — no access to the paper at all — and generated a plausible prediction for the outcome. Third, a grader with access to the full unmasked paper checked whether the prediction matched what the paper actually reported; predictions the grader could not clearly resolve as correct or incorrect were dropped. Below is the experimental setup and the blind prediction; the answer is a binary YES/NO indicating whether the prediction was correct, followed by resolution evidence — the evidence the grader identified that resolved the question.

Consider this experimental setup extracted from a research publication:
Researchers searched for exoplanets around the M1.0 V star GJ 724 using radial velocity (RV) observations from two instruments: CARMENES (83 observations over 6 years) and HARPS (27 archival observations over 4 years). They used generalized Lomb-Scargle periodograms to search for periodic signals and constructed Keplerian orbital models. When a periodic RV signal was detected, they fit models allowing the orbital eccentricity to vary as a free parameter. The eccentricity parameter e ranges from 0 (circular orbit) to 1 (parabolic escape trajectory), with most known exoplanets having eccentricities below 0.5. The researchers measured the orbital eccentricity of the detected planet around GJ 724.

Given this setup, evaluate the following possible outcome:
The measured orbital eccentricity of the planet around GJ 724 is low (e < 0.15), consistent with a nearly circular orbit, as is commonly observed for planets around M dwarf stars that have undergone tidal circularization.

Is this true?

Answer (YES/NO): NO